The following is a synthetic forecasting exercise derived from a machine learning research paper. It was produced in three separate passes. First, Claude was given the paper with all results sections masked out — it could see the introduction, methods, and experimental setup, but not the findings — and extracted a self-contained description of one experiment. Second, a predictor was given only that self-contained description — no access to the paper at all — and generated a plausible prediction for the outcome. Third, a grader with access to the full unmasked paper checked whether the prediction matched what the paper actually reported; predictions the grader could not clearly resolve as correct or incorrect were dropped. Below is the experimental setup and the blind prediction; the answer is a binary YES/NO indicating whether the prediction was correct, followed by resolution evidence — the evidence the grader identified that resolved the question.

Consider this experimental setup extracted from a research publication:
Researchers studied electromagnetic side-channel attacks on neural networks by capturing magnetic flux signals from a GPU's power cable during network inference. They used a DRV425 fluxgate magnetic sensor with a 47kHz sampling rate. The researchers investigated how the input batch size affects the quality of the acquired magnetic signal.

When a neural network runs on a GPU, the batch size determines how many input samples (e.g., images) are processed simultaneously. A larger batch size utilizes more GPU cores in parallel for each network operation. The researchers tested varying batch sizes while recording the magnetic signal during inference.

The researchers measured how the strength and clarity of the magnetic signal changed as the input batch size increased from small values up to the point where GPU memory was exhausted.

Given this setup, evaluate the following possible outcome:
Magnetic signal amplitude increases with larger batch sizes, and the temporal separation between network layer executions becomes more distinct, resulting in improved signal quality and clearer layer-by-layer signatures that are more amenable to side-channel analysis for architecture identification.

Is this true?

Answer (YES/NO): NO